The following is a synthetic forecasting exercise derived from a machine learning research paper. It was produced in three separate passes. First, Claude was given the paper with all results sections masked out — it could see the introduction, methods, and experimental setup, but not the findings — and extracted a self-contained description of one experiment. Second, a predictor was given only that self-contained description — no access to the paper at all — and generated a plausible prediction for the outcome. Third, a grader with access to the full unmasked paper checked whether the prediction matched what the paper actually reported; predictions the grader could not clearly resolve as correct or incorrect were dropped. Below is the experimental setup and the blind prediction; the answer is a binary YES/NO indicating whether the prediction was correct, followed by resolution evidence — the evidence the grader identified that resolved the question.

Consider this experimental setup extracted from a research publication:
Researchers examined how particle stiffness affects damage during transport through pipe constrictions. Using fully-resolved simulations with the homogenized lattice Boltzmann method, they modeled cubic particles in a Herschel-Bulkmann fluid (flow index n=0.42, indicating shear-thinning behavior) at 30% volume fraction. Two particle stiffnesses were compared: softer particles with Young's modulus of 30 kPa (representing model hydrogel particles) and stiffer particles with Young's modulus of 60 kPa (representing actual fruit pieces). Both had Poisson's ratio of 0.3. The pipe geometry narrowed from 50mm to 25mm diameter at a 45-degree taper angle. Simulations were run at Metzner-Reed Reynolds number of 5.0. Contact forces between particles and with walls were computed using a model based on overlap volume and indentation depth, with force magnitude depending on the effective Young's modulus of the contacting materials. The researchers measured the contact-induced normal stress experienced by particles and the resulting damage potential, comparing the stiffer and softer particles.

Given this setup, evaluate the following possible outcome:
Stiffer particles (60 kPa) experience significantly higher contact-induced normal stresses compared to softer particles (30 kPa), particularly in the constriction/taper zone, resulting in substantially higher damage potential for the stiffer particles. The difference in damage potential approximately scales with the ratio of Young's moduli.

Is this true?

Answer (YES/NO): NO